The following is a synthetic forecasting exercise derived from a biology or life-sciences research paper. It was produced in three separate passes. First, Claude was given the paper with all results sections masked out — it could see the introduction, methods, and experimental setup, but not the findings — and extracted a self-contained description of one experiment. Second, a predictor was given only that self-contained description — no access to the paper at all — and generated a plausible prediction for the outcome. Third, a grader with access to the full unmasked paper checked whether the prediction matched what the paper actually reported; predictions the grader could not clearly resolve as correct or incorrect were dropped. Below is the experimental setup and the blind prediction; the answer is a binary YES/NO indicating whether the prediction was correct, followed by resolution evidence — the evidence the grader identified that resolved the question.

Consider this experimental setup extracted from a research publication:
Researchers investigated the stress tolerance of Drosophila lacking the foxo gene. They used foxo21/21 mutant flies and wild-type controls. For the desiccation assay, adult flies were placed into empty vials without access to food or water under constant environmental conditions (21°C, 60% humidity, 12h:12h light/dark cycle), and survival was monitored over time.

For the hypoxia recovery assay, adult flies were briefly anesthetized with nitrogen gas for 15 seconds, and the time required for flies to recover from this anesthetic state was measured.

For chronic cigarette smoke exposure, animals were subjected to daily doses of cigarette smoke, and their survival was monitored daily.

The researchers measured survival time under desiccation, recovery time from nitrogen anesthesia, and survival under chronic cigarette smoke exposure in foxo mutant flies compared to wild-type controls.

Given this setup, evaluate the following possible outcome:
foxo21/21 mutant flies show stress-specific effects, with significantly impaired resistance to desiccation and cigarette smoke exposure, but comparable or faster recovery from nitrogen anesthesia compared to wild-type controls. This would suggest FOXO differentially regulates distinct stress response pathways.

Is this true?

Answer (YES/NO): NO